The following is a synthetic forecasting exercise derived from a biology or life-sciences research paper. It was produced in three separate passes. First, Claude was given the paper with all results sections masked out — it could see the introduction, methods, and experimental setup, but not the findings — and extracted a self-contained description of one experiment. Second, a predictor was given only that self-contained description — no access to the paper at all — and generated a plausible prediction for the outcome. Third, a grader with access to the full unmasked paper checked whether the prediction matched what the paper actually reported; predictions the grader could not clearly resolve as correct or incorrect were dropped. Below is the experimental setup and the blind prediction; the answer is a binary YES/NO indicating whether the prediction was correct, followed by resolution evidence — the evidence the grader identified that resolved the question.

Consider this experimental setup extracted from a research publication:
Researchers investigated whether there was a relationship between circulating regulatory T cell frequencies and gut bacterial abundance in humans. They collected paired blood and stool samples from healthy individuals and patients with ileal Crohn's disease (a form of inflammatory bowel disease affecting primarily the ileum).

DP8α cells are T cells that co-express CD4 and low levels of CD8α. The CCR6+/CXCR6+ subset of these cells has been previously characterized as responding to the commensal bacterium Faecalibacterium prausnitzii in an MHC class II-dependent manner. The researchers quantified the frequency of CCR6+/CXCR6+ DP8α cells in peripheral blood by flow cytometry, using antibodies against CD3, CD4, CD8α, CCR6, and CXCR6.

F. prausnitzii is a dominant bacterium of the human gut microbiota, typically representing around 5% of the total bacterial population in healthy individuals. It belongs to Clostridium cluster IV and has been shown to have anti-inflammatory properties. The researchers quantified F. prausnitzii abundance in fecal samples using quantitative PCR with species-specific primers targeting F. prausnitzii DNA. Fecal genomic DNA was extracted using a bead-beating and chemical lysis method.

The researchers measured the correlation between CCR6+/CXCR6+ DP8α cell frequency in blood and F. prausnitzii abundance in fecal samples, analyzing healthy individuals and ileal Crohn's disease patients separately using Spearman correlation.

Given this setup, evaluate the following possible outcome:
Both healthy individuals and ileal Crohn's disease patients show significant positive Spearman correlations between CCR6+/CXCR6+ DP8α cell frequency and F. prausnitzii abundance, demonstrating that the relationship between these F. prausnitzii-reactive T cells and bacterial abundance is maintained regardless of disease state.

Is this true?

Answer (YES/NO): YES